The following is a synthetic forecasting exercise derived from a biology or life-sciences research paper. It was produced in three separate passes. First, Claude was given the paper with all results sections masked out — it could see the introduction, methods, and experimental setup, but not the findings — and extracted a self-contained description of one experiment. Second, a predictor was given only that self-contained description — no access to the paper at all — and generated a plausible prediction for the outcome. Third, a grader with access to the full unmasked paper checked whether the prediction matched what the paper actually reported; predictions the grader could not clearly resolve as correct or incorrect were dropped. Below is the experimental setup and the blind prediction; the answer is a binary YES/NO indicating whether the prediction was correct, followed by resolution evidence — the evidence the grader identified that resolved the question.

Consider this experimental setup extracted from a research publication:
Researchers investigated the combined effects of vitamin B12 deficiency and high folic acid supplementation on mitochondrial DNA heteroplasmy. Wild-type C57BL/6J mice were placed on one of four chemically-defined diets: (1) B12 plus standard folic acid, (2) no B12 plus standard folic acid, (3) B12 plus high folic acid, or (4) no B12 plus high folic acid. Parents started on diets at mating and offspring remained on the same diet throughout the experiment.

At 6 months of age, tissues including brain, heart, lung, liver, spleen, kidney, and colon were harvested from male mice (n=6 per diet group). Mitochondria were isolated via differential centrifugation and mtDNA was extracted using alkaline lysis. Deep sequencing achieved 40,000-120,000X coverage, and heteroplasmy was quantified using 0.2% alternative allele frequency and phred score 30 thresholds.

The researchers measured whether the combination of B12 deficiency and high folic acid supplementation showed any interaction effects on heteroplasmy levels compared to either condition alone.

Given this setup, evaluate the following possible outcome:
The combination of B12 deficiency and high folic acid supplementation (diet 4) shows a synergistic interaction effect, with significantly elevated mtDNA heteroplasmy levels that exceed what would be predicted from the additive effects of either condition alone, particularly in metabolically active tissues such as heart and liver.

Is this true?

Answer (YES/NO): NO